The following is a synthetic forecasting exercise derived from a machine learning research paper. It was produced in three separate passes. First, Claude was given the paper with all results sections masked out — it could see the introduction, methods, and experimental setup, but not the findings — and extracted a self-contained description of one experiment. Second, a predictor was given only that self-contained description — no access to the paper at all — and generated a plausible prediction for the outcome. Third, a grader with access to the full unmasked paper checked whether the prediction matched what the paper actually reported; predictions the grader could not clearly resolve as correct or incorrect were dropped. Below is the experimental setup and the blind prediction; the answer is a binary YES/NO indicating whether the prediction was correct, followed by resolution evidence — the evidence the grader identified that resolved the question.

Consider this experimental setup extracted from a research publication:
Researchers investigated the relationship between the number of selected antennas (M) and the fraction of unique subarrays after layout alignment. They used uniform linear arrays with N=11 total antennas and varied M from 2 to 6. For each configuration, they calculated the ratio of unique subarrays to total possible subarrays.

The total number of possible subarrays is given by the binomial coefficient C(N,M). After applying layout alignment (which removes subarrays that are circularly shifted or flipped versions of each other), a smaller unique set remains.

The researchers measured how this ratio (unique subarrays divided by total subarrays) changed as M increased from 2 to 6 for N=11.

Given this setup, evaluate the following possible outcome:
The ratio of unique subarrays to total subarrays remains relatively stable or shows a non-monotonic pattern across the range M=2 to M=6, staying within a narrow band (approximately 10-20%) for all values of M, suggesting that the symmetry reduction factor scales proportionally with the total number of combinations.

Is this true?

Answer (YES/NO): NO